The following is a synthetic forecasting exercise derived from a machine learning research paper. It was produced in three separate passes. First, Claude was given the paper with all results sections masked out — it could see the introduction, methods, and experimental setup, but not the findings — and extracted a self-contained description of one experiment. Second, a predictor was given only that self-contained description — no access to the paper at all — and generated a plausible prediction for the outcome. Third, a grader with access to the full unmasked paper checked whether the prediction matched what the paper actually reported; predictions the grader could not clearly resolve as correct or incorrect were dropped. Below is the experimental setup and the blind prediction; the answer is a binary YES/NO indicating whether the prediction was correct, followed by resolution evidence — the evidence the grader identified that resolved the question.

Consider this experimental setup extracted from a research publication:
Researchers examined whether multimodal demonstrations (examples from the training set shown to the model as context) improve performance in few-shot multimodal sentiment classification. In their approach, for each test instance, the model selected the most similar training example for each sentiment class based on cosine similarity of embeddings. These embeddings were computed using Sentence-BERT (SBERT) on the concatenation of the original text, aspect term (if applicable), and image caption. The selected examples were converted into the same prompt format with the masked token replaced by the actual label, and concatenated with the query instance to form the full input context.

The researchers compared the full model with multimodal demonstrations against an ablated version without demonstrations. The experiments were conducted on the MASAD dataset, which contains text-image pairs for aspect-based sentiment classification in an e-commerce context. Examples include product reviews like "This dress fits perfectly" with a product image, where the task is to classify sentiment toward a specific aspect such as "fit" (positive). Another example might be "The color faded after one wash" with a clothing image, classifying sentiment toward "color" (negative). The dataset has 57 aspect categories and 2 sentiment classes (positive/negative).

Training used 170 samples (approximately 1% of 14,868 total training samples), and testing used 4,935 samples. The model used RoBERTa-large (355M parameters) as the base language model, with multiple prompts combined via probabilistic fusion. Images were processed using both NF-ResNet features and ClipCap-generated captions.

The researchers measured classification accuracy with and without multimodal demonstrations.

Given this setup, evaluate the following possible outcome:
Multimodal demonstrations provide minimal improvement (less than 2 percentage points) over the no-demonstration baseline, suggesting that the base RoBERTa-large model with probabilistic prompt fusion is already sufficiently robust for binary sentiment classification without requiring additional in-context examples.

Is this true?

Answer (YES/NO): NO